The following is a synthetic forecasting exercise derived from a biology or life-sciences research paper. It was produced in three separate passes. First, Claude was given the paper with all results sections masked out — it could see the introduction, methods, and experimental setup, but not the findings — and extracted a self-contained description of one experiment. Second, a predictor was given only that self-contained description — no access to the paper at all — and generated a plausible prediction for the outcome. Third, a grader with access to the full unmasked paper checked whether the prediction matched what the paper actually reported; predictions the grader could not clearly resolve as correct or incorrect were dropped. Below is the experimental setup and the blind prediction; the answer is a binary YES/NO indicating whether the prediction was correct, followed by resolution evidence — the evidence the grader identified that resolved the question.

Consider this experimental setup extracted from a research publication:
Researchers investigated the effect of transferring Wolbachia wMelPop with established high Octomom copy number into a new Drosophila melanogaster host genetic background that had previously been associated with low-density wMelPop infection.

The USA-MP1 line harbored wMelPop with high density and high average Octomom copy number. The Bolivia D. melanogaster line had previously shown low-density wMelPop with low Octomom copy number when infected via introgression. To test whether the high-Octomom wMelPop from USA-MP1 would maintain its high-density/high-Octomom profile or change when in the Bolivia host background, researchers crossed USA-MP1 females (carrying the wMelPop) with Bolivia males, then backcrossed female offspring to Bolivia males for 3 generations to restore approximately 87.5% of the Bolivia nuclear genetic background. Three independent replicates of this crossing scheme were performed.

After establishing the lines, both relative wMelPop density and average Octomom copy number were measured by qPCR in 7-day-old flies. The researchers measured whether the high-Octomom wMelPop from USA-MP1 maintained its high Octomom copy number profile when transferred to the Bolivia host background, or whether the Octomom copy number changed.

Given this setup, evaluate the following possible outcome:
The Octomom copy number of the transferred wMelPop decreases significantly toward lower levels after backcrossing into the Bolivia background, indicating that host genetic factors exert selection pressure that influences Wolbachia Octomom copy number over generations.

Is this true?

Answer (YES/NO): NO